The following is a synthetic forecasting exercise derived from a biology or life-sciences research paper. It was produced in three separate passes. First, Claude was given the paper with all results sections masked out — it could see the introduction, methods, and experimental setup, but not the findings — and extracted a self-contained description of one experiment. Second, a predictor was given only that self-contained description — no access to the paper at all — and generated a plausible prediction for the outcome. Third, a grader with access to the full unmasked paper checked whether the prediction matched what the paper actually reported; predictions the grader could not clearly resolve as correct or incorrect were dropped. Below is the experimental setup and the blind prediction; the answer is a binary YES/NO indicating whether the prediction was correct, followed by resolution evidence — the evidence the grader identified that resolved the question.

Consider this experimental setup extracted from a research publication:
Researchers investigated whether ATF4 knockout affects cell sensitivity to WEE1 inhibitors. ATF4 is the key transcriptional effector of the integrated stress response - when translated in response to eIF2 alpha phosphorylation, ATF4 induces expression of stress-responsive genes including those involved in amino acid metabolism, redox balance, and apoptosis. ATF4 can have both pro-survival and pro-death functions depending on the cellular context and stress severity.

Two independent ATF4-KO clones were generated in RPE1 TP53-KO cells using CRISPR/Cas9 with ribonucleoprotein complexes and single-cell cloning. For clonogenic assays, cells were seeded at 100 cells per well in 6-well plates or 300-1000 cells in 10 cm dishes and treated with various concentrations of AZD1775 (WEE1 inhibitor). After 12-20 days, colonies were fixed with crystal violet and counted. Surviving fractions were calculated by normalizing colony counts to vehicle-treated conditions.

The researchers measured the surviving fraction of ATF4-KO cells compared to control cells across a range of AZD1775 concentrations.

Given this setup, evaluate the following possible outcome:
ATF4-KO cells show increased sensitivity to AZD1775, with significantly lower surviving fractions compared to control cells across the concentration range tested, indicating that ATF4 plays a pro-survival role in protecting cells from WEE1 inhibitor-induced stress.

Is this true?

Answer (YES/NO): NO